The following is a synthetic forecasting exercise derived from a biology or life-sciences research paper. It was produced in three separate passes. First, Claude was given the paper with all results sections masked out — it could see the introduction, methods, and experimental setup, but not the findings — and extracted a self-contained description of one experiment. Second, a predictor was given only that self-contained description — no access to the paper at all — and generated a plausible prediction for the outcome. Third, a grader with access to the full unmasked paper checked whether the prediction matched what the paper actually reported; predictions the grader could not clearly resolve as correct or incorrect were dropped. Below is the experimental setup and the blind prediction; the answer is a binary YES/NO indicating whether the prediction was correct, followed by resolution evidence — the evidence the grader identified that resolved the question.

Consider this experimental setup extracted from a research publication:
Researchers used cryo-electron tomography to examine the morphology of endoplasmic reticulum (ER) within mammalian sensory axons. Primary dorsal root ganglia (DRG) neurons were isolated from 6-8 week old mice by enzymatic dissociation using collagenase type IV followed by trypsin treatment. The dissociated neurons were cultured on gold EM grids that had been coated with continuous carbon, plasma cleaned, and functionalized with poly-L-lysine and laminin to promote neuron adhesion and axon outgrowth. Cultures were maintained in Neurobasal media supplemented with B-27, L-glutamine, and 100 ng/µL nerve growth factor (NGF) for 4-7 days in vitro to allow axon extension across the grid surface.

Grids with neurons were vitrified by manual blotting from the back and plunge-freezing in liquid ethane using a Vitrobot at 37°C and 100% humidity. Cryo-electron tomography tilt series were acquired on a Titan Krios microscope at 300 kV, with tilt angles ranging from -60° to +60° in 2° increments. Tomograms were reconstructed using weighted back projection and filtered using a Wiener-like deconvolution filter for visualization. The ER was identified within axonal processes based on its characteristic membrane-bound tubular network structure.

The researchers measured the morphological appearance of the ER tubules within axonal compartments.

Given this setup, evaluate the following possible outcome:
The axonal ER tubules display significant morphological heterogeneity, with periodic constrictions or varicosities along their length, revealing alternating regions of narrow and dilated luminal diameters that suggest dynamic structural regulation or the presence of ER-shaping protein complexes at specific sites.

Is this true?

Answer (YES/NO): YES